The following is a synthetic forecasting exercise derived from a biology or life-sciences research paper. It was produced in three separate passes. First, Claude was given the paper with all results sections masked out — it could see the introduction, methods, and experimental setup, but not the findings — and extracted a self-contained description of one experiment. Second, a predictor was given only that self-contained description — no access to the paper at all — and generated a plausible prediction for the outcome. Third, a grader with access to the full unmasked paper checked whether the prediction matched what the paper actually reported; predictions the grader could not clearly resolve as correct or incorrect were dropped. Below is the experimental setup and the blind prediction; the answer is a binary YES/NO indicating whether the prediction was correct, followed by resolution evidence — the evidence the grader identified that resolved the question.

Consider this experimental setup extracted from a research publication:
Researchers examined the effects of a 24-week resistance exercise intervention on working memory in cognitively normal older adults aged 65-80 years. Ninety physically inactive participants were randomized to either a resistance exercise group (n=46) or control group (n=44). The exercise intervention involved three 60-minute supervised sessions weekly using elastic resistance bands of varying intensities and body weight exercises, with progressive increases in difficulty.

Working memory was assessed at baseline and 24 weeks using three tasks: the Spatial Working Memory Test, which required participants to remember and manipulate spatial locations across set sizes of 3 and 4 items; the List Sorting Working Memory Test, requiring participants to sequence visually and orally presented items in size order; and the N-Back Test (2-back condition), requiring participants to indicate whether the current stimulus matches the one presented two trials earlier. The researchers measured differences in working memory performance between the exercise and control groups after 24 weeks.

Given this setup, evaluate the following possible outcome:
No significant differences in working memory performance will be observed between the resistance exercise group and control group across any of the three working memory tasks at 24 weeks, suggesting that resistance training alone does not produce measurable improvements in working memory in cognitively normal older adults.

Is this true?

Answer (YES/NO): YES